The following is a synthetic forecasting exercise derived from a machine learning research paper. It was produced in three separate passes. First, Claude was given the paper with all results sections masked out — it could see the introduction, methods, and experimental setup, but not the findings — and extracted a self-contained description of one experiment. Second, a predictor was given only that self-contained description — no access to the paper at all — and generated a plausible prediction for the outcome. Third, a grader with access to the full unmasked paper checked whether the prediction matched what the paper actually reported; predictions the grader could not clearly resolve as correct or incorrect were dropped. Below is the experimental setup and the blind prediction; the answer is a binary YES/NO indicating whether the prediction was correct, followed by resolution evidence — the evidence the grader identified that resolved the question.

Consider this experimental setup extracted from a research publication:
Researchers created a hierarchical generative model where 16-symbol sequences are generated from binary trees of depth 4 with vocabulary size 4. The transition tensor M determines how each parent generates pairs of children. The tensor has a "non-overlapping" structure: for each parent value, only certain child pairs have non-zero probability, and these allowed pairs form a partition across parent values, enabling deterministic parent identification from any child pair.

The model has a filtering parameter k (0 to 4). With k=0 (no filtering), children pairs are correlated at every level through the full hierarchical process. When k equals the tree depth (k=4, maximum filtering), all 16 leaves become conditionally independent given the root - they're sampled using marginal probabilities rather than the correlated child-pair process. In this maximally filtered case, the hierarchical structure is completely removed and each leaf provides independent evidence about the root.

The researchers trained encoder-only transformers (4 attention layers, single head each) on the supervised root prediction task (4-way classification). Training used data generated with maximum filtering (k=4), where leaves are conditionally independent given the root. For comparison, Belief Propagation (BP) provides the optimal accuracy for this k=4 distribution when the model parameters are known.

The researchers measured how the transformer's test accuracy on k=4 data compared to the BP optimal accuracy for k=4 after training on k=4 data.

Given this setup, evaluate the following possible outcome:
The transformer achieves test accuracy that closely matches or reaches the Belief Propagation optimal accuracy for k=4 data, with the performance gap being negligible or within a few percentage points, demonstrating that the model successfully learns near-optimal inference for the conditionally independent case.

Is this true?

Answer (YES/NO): YES